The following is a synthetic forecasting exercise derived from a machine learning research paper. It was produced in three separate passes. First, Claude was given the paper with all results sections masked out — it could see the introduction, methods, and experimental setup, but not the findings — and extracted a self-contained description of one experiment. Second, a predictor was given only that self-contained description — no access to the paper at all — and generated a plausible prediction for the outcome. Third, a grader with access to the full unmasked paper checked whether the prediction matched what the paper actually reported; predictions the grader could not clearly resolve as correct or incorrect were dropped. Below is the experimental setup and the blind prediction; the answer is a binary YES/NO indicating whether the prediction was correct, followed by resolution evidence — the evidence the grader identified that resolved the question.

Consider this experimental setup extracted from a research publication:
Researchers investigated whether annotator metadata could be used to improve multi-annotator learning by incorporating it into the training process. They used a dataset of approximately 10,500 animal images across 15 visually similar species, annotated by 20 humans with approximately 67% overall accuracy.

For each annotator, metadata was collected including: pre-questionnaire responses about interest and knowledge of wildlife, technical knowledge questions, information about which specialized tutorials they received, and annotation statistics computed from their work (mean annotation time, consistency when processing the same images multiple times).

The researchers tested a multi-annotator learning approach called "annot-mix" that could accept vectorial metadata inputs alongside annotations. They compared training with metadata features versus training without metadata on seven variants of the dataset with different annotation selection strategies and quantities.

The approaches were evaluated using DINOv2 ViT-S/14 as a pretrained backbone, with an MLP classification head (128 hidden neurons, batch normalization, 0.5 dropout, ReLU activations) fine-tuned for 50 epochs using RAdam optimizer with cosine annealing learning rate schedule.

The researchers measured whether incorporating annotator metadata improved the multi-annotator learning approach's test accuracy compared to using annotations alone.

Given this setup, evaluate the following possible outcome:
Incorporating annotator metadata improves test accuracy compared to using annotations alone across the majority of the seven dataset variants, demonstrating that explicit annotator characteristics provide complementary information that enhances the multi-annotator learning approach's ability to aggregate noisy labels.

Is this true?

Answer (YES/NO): YES